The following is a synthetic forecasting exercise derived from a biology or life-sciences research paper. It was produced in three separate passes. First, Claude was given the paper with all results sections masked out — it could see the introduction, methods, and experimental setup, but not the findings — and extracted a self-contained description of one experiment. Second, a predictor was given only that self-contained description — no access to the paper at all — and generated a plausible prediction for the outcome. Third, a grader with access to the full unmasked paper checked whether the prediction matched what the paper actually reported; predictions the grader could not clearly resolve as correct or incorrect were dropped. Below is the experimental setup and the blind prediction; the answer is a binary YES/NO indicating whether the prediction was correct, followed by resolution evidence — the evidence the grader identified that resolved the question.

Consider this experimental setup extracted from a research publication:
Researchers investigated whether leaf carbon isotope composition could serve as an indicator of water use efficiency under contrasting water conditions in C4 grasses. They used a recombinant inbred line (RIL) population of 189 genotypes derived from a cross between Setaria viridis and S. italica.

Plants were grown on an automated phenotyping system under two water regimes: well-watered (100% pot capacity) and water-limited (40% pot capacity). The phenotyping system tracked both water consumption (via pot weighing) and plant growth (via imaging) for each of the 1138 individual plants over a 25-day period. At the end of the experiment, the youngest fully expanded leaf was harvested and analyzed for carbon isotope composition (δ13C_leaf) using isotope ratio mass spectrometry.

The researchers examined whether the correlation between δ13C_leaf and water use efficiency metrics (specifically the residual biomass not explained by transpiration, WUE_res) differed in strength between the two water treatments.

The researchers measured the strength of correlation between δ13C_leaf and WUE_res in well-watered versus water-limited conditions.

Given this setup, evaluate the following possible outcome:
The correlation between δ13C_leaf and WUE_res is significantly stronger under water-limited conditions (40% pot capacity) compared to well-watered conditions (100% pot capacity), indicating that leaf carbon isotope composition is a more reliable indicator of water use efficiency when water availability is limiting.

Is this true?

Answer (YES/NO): NO